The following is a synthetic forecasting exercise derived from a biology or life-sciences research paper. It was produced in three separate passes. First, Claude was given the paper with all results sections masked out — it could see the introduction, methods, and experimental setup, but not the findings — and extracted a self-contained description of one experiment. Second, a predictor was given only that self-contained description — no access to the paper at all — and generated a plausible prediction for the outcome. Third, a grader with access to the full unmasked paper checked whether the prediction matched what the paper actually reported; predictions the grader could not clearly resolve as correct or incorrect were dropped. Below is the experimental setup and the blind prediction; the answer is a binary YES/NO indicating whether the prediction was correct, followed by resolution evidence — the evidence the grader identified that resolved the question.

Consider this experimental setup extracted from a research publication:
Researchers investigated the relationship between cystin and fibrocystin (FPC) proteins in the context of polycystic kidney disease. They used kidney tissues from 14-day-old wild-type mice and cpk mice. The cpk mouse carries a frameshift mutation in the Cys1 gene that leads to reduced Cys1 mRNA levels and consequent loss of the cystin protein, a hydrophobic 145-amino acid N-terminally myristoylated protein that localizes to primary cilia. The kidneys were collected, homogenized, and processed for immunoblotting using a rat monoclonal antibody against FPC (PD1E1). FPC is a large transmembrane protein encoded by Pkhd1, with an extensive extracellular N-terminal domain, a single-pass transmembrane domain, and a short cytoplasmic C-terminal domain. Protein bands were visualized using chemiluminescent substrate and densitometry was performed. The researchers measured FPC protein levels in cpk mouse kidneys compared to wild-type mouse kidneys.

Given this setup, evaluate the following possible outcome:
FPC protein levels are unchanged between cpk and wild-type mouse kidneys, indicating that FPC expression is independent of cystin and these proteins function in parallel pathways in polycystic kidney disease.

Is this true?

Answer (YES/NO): NO